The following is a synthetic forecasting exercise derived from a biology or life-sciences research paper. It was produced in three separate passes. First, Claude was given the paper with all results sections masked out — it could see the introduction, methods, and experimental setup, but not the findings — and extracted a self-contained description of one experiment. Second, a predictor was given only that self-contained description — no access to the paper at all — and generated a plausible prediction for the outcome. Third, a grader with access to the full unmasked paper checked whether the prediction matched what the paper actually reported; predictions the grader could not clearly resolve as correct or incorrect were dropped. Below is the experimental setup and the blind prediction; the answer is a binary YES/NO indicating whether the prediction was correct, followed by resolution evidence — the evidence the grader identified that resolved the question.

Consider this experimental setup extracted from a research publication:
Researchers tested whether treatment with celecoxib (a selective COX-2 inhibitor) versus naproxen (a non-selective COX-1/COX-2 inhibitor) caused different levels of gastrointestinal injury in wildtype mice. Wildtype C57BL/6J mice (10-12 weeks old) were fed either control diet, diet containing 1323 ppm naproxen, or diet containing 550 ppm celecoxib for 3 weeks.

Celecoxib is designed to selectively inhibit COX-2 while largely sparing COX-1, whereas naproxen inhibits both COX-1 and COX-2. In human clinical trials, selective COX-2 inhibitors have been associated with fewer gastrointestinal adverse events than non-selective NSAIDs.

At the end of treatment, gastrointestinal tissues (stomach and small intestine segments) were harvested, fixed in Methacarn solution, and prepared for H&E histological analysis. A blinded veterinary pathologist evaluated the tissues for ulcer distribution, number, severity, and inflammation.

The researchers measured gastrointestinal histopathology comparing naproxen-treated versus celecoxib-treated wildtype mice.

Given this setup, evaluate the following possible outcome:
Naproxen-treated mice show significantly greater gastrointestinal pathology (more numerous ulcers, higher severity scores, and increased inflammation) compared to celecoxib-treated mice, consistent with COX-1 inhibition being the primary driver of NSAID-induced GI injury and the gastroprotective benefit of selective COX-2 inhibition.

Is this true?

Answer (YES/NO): YES